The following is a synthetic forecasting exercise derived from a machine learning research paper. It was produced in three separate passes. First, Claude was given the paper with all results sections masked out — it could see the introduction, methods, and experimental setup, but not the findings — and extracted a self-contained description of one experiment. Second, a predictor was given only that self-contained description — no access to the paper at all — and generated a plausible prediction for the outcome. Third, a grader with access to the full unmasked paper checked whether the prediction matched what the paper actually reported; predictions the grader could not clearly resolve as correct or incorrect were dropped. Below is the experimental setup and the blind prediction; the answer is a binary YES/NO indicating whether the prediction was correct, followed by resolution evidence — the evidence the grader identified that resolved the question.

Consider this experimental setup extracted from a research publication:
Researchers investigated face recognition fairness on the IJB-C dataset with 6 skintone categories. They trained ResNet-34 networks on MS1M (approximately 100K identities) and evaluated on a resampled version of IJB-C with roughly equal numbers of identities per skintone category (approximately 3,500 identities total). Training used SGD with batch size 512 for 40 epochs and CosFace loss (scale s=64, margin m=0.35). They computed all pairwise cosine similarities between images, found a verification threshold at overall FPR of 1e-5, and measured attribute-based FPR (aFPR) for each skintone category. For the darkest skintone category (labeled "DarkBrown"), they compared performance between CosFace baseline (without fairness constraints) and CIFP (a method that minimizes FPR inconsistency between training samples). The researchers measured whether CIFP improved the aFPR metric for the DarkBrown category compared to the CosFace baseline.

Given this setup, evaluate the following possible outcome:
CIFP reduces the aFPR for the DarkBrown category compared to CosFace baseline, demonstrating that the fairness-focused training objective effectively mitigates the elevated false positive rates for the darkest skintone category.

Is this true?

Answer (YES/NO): NO